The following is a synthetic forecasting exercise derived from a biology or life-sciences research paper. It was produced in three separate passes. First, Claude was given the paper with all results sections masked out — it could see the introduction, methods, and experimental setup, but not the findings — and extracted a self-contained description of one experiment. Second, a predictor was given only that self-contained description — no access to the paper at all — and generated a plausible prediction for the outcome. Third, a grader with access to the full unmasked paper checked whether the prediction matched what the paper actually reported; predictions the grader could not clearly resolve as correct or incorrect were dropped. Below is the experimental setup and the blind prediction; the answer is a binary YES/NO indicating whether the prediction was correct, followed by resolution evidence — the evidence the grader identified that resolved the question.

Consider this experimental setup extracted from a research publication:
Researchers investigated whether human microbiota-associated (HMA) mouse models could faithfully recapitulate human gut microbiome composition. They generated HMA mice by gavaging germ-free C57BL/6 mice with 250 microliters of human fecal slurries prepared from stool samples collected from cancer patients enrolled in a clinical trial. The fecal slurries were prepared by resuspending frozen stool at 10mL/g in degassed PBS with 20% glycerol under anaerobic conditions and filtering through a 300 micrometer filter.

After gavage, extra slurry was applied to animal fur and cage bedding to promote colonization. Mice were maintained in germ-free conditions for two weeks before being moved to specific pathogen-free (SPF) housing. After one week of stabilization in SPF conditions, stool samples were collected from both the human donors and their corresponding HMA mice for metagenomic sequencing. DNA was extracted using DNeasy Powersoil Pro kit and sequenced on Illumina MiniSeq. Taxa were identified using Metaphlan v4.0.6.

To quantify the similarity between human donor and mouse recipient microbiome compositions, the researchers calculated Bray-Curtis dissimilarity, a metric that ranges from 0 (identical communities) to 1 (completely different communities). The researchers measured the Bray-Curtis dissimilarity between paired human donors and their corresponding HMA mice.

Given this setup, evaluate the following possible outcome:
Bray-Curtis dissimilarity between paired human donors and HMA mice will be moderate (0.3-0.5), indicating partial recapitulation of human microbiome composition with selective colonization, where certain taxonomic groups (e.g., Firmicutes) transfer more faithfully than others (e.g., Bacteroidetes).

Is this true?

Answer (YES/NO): NO